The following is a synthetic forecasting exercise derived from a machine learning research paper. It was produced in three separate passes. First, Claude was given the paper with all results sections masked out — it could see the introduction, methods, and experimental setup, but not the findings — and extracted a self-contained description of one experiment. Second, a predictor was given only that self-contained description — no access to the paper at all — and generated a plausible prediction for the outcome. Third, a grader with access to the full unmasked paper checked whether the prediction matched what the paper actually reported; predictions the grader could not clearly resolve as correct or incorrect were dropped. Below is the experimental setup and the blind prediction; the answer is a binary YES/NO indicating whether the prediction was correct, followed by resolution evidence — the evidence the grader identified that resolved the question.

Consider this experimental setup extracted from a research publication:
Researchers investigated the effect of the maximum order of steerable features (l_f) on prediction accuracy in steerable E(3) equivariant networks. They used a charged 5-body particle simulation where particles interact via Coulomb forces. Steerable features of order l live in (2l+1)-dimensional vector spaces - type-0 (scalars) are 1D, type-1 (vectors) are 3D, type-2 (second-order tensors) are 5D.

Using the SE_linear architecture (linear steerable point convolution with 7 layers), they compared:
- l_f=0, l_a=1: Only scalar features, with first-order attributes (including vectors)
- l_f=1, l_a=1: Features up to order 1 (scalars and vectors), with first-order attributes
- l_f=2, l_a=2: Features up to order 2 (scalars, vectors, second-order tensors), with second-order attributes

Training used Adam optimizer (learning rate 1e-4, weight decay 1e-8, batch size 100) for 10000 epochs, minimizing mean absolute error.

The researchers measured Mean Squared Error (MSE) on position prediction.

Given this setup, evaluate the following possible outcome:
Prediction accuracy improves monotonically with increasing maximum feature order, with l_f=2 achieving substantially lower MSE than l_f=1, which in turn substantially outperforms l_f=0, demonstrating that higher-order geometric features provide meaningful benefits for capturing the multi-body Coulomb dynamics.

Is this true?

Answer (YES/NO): NO